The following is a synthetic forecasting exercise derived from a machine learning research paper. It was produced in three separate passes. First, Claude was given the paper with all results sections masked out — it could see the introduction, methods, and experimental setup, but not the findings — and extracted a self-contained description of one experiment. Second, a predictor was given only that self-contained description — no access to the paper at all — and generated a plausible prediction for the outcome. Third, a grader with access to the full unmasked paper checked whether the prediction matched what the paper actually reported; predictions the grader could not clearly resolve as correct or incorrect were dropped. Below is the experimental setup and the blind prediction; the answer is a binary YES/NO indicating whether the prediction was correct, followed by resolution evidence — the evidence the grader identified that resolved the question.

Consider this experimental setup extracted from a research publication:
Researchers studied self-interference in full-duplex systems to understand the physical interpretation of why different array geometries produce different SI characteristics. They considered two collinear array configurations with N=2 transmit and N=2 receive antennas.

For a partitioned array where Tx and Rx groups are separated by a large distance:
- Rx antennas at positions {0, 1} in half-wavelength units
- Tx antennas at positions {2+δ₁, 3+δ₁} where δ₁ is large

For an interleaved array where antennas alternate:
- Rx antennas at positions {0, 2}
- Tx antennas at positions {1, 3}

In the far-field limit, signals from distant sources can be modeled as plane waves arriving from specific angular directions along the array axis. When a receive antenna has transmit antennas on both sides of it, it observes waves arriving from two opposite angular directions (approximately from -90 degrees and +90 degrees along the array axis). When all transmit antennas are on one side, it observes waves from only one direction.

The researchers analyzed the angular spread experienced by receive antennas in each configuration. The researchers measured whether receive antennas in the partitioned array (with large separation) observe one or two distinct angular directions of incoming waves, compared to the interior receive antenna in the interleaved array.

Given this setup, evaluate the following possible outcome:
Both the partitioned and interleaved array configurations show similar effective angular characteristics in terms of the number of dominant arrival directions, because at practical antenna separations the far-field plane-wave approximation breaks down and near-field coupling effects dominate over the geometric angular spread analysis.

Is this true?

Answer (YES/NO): NO